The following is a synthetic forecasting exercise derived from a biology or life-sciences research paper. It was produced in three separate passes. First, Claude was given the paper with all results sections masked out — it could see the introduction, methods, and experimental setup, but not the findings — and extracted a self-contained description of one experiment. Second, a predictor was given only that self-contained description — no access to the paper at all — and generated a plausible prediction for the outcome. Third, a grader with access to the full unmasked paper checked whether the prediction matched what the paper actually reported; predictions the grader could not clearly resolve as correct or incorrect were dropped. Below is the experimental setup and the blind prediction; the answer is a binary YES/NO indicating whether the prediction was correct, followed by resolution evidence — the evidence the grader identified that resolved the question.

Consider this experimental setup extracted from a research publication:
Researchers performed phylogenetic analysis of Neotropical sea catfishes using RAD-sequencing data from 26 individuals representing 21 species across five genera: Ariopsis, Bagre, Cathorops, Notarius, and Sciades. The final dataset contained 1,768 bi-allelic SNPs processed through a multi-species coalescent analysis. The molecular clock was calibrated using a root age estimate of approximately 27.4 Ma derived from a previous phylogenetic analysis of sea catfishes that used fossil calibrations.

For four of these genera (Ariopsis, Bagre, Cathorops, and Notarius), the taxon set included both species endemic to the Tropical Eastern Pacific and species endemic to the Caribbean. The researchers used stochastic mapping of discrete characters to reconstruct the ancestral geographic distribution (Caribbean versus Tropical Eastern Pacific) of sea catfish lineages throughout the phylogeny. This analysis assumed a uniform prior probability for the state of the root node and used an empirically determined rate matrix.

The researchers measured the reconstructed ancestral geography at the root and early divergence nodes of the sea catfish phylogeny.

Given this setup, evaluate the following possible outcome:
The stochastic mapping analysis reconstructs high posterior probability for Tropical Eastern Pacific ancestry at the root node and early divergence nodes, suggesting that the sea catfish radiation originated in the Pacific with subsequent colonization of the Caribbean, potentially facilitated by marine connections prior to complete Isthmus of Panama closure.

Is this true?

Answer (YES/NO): NO